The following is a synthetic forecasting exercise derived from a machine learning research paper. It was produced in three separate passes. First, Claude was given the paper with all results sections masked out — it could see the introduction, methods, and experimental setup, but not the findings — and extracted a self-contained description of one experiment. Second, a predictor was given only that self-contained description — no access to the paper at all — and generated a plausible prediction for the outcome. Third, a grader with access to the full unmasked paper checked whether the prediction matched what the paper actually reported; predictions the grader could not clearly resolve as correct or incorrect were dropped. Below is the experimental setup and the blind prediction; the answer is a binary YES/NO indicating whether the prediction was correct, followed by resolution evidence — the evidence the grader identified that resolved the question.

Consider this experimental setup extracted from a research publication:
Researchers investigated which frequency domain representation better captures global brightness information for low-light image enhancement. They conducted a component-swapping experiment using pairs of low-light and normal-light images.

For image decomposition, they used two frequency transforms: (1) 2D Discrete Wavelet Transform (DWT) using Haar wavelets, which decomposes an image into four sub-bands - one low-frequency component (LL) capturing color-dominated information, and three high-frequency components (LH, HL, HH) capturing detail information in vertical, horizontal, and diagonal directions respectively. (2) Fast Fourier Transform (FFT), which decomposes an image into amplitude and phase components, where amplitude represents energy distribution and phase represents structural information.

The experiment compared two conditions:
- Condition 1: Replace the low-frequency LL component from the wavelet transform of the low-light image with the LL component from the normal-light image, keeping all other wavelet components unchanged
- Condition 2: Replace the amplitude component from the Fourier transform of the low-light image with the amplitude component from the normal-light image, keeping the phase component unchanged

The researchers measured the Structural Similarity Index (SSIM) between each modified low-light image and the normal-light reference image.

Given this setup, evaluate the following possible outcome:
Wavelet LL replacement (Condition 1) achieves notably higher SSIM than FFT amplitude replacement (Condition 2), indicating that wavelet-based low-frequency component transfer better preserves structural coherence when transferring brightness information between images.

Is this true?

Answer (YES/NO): YES